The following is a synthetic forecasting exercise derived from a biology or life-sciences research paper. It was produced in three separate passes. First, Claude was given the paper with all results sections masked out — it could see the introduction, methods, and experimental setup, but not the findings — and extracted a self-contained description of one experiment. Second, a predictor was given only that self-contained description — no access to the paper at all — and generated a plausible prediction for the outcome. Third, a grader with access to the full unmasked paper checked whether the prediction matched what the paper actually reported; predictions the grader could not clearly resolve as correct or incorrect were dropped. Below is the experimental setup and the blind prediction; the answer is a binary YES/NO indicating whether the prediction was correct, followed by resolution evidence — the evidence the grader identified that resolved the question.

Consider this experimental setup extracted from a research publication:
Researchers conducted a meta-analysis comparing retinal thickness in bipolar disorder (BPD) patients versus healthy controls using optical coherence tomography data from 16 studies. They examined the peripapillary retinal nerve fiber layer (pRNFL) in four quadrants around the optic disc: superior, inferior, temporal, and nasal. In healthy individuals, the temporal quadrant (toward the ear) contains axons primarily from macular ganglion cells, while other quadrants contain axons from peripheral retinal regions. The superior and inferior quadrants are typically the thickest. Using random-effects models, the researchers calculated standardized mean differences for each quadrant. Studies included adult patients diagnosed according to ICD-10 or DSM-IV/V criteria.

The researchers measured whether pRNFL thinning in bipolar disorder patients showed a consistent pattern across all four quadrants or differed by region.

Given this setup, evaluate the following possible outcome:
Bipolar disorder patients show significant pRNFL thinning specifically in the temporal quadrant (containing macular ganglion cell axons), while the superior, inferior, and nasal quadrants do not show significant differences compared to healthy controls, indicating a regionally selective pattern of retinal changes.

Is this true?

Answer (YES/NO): NO